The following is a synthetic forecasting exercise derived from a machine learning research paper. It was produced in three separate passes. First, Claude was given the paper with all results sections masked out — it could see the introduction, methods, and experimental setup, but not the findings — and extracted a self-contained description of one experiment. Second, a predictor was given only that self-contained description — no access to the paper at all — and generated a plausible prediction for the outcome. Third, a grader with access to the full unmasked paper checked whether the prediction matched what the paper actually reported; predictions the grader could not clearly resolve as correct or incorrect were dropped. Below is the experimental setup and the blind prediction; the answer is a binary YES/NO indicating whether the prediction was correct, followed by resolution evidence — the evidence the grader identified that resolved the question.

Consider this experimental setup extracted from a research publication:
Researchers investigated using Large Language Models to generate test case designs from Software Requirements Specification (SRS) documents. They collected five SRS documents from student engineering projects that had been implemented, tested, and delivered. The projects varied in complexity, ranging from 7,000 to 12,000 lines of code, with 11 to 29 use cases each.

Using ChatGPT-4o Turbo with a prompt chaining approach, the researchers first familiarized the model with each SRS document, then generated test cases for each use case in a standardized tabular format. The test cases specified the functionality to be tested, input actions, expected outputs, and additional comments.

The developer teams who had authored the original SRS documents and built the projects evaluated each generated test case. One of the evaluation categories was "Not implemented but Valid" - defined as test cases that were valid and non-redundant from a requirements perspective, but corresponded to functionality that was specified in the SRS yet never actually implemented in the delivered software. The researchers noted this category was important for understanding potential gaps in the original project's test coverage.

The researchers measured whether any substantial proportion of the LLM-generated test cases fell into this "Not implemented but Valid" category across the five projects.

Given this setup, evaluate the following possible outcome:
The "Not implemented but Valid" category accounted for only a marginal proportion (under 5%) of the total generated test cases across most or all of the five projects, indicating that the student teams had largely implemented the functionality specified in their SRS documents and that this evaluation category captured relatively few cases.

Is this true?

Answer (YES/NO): NO